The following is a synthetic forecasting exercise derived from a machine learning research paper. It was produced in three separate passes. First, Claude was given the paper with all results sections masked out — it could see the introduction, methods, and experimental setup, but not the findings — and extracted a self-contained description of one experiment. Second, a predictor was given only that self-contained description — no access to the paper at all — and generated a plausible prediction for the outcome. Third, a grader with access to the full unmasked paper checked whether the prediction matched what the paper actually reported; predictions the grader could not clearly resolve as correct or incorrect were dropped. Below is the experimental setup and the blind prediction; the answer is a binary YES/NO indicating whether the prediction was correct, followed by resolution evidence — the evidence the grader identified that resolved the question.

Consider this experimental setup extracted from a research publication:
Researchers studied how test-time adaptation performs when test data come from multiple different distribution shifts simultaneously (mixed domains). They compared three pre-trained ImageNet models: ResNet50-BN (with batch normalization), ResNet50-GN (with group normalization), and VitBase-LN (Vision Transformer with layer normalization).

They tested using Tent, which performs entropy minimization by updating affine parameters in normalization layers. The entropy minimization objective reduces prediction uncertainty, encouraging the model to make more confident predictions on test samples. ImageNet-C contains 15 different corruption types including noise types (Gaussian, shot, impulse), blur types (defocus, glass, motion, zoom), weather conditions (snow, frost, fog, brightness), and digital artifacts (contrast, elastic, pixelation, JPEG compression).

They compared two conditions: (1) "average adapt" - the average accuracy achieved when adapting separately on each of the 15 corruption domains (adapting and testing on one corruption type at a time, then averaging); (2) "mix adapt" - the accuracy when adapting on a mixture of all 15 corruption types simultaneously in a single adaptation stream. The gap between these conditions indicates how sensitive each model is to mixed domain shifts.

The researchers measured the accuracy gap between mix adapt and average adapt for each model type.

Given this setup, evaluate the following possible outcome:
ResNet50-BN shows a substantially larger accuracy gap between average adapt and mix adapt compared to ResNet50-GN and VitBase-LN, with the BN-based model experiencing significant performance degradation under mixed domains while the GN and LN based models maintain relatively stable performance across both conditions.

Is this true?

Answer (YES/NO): YES